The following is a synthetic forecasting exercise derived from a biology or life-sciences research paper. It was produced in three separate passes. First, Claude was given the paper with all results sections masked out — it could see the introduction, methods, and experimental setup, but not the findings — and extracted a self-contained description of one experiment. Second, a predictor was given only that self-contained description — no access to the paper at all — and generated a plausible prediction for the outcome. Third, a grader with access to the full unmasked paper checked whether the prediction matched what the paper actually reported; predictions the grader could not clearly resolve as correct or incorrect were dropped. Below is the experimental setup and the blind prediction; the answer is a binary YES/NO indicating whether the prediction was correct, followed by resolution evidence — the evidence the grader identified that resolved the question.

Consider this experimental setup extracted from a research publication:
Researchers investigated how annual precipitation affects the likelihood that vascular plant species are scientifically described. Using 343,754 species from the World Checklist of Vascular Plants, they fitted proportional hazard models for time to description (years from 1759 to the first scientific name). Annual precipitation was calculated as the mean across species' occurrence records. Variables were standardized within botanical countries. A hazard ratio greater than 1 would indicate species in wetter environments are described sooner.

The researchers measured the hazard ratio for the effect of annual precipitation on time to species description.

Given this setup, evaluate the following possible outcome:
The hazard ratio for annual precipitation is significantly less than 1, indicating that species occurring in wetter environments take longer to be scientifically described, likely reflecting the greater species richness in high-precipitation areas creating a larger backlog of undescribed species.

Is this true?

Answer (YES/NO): NO